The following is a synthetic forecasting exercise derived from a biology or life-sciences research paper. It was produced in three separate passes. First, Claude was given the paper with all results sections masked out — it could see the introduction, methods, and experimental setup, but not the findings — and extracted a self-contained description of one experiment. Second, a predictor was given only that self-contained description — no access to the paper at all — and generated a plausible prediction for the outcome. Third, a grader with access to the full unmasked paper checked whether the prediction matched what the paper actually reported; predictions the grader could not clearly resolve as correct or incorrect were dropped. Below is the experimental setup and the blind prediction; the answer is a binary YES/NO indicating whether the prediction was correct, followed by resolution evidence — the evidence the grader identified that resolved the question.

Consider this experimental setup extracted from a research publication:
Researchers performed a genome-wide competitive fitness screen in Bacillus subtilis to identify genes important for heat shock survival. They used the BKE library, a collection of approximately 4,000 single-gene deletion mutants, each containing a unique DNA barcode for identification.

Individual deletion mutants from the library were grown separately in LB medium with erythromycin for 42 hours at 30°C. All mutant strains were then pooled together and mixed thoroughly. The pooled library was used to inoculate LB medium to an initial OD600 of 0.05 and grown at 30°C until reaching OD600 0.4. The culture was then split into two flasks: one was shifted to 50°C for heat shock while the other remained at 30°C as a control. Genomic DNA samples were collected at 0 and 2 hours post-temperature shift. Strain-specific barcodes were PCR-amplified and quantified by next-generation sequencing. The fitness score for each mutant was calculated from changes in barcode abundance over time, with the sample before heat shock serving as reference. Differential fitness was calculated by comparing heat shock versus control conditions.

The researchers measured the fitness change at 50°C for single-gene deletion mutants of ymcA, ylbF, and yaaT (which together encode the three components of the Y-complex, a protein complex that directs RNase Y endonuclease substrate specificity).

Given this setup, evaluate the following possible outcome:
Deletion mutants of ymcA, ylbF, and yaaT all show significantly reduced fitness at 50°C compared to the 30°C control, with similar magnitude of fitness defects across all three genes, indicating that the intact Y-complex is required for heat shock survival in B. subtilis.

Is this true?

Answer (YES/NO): NO